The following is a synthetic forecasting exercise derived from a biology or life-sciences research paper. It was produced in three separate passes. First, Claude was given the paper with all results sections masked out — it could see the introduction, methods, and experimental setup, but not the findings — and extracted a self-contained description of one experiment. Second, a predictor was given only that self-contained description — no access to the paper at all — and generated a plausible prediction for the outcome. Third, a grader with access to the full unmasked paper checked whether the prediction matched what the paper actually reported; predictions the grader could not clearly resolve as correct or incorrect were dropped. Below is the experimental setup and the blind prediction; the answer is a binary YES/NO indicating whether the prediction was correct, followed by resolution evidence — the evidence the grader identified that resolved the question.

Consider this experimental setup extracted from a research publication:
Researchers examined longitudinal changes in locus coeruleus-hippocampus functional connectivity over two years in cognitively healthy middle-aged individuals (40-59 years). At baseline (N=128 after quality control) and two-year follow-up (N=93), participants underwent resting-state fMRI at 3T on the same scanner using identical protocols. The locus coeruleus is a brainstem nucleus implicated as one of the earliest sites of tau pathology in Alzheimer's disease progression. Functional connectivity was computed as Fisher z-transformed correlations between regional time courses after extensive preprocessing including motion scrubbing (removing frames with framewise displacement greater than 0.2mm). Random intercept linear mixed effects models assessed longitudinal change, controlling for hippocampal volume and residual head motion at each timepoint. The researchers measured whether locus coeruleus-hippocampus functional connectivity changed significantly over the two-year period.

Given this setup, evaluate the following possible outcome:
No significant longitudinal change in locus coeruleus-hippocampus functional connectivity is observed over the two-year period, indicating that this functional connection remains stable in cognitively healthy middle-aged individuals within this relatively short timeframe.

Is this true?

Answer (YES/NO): NO